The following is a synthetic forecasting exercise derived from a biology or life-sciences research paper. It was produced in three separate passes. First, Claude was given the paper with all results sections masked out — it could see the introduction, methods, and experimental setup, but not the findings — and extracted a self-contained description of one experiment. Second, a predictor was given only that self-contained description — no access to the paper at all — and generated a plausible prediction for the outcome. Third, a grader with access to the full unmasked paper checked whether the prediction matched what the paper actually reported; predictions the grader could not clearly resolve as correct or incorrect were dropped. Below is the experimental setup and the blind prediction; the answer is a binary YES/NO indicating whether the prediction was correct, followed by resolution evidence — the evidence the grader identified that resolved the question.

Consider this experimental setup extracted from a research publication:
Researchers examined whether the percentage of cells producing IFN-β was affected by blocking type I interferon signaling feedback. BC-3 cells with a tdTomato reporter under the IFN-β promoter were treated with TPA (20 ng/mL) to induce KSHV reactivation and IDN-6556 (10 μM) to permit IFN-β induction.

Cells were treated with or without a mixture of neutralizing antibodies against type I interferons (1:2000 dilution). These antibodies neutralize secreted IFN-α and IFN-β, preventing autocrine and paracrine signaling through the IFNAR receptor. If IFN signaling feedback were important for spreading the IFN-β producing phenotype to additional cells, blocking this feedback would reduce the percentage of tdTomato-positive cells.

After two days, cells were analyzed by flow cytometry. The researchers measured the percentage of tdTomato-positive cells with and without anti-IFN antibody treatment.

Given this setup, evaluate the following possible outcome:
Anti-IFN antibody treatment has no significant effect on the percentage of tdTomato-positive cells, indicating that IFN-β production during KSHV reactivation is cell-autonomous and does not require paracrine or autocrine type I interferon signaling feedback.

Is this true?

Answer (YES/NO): NO